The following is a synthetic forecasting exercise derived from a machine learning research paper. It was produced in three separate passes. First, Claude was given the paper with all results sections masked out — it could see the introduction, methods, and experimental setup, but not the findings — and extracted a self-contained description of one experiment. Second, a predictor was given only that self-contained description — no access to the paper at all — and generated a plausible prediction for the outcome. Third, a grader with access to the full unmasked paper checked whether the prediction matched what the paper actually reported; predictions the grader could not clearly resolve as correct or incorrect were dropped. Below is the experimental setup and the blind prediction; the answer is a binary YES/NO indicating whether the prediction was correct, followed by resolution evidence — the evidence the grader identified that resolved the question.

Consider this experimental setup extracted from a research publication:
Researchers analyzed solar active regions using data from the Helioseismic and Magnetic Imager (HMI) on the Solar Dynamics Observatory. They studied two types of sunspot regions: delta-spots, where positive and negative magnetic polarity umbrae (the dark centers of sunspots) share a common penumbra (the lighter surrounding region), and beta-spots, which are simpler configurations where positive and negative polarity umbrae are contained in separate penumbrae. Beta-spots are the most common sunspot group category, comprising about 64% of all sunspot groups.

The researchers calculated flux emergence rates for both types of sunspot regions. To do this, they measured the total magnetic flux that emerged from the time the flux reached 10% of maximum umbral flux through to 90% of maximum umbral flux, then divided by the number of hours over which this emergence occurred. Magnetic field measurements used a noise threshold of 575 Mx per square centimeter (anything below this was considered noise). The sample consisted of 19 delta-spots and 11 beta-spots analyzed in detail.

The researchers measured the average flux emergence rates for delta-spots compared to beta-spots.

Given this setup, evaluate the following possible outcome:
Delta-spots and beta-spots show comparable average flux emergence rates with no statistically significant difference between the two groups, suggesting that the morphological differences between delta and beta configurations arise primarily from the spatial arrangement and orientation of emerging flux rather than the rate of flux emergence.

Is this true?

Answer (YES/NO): NO